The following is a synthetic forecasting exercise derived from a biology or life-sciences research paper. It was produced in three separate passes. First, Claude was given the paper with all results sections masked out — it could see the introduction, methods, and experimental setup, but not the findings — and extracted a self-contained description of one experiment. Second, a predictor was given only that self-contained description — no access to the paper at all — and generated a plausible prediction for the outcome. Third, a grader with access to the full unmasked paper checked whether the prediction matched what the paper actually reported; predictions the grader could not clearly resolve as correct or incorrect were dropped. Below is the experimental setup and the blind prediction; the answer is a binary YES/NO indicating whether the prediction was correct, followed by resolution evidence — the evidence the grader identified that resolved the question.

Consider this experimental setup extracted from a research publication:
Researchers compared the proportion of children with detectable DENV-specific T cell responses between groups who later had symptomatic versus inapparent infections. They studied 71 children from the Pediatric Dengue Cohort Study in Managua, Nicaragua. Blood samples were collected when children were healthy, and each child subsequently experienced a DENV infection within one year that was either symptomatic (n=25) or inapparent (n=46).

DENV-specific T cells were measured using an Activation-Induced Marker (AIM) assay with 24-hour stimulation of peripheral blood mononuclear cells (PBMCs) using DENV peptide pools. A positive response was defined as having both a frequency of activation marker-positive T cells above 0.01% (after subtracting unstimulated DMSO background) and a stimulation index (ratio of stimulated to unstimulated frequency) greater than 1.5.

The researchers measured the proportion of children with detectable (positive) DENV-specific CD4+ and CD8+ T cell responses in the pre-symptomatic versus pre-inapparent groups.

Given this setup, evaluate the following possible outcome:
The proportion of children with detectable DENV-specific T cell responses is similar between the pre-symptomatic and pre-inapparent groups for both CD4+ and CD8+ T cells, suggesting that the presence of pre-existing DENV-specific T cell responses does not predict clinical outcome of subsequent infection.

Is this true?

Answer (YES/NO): NO